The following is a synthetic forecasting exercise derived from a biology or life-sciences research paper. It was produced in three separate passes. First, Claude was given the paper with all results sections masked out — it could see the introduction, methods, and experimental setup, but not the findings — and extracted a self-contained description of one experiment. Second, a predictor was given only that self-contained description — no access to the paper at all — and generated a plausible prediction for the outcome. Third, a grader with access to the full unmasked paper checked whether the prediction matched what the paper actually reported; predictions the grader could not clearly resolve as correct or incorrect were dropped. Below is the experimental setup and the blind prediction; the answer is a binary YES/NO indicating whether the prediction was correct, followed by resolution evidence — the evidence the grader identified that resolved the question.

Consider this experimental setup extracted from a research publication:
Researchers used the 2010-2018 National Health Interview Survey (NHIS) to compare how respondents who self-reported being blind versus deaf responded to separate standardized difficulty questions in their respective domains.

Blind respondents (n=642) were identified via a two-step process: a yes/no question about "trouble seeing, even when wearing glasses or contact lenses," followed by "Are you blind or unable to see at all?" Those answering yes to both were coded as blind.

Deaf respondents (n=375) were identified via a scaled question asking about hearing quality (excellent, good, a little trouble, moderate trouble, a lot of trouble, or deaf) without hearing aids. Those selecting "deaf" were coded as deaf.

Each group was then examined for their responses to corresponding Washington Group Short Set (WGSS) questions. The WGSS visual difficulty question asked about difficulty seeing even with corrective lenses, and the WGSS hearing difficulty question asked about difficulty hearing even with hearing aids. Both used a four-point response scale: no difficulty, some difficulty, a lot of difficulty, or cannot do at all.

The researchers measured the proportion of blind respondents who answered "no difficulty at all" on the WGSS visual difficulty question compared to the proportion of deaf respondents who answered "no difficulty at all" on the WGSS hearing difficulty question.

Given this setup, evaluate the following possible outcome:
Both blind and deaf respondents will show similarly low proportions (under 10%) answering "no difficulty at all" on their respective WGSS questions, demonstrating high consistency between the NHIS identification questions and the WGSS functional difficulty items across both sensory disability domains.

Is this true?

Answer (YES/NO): NO